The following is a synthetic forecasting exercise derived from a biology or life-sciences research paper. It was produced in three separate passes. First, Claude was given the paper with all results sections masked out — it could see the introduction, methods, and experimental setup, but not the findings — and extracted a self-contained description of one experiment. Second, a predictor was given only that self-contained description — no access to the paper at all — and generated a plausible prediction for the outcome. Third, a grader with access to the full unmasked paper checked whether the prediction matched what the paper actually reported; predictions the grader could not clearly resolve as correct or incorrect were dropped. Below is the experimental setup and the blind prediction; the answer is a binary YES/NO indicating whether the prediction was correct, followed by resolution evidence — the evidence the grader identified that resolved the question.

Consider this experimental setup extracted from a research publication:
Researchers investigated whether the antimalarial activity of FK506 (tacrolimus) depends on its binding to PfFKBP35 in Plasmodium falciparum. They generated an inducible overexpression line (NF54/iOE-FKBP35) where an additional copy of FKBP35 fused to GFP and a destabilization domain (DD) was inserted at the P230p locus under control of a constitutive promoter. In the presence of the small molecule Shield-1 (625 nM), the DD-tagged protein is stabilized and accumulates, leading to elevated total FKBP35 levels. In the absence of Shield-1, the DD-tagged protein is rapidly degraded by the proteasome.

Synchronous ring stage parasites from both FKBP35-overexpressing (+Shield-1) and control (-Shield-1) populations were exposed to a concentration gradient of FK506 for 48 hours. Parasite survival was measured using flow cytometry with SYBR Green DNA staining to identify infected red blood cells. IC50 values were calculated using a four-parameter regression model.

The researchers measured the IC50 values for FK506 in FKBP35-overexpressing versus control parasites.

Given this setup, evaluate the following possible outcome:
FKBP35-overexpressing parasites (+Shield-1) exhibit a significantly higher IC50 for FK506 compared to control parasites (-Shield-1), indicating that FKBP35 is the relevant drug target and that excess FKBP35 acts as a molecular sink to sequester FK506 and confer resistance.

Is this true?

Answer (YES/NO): NO